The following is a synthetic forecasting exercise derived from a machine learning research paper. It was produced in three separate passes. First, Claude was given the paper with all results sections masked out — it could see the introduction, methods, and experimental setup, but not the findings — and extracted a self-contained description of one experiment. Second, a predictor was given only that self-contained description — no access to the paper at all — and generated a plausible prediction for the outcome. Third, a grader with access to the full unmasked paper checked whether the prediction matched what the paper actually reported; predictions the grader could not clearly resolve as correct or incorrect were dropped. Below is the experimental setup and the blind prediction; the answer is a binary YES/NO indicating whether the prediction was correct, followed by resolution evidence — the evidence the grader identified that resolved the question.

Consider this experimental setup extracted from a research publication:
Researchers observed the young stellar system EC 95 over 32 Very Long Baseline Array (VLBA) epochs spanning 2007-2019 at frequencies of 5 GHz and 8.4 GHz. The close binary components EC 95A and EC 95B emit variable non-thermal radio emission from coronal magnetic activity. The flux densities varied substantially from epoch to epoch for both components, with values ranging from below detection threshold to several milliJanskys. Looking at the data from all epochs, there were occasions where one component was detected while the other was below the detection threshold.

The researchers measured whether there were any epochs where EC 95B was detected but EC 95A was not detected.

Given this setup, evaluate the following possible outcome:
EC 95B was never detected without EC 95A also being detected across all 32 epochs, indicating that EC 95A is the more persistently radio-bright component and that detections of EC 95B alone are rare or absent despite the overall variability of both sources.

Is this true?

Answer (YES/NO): NO